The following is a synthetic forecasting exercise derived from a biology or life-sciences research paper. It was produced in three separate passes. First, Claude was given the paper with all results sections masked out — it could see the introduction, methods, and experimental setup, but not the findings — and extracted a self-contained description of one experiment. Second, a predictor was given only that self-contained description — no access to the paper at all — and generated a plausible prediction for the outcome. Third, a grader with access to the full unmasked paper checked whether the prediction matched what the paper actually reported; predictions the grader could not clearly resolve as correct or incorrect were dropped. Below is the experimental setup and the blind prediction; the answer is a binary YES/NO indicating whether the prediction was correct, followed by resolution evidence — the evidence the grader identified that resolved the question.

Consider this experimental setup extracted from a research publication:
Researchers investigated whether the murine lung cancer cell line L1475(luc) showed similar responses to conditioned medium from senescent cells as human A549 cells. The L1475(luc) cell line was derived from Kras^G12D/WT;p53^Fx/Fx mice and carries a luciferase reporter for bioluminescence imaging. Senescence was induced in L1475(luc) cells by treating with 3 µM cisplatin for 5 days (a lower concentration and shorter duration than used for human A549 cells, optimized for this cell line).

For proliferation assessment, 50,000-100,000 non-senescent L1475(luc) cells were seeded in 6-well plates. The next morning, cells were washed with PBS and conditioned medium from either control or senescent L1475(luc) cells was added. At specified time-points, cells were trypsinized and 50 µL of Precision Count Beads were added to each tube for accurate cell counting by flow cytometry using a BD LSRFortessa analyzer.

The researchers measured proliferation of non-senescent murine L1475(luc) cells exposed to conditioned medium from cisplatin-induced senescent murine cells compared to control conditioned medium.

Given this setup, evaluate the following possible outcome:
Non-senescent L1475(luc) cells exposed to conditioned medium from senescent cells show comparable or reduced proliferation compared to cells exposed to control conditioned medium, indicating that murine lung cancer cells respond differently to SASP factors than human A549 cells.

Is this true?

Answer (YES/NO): NO